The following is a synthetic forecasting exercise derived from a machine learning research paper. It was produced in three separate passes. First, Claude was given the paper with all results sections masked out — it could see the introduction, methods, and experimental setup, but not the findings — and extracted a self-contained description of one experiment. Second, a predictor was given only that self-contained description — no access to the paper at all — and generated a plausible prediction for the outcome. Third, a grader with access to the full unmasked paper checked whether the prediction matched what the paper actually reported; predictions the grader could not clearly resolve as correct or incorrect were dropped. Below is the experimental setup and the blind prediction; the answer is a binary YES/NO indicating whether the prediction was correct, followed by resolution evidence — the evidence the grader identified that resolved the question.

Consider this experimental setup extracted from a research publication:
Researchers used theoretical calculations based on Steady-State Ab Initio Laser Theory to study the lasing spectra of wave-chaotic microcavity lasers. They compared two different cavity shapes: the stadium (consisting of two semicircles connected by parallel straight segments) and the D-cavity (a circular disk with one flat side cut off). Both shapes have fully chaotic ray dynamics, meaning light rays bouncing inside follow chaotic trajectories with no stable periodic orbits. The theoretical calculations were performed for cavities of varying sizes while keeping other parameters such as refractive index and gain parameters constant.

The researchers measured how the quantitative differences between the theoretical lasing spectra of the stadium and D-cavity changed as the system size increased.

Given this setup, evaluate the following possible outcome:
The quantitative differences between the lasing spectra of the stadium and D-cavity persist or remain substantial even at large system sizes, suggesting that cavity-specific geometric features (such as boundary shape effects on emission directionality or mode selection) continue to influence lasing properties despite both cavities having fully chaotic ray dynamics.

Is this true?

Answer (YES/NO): NO